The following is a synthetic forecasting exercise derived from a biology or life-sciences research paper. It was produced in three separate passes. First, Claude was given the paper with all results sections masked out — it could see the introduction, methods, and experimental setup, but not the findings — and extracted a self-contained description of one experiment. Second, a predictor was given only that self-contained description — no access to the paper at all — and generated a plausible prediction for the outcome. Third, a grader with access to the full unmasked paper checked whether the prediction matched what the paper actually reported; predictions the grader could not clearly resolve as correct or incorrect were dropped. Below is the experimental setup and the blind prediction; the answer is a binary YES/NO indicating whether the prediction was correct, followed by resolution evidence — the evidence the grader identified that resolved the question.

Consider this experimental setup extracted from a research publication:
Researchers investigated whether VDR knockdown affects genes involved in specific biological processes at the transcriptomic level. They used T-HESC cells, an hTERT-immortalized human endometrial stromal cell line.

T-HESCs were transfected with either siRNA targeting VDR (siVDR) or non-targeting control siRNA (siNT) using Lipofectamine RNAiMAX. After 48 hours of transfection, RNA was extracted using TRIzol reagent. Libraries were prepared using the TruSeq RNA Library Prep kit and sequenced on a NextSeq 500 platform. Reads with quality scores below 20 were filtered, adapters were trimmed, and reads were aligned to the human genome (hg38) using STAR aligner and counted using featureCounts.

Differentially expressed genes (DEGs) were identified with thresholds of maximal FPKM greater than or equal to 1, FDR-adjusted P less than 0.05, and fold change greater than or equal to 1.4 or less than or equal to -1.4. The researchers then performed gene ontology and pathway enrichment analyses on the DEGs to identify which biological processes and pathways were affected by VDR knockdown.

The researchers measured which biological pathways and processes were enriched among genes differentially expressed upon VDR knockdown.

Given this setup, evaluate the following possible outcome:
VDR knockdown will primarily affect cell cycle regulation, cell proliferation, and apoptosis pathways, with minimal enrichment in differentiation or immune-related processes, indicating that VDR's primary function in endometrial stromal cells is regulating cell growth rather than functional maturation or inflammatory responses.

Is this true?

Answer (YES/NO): NO